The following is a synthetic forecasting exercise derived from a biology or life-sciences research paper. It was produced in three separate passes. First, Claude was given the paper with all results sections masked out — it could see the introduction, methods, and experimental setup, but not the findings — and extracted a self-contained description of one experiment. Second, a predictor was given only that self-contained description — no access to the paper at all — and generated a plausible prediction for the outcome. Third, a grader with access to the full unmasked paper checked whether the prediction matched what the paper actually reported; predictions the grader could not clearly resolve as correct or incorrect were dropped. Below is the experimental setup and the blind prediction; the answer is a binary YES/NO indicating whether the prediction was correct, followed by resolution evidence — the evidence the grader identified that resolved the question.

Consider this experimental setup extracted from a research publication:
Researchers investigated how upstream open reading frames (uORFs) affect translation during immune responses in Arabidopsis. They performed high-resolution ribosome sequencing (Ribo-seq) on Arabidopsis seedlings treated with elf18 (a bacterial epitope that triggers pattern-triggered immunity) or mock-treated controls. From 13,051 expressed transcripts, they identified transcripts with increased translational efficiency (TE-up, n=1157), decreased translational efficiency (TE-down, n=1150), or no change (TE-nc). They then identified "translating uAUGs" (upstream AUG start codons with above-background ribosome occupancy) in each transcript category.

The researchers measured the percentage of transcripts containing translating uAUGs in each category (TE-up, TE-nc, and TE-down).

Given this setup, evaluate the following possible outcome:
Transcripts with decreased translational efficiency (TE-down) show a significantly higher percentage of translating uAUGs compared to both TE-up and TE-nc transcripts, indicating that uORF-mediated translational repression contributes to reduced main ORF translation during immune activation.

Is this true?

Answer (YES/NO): NO